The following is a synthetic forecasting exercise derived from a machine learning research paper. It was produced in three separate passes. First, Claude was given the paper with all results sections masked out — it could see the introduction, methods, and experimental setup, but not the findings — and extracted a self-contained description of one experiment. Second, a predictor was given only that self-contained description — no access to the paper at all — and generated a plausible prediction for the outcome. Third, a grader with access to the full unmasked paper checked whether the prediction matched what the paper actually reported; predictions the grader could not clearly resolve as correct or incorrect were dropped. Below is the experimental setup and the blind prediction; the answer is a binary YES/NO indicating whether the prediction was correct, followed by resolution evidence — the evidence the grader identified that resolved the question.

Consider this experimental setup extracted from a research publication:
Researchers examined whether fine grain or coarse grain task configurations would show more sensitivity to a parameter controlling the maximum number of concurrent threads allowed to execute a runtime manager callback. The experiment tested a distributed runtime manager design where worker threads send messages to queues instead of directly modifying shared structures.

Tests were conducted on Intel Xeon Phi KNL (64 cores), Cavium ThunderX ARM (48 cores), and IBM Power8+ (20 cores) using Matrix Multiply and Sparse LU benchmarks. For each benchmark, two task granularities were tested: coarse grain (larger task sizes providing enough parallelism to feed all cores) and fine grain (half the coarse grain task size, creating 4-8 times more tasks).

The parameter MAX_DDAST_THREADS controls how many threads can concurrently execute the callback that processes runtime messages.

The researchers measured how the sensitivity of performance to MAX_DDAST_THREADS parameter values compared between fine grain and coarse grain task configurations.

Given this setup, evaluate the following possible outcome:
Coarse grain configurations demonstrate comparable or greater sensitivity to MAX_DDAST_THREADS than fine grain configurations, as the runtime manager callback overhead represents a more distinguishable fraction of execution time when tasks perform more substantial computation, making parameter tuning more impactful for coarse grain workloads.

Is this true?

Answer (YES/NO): NO